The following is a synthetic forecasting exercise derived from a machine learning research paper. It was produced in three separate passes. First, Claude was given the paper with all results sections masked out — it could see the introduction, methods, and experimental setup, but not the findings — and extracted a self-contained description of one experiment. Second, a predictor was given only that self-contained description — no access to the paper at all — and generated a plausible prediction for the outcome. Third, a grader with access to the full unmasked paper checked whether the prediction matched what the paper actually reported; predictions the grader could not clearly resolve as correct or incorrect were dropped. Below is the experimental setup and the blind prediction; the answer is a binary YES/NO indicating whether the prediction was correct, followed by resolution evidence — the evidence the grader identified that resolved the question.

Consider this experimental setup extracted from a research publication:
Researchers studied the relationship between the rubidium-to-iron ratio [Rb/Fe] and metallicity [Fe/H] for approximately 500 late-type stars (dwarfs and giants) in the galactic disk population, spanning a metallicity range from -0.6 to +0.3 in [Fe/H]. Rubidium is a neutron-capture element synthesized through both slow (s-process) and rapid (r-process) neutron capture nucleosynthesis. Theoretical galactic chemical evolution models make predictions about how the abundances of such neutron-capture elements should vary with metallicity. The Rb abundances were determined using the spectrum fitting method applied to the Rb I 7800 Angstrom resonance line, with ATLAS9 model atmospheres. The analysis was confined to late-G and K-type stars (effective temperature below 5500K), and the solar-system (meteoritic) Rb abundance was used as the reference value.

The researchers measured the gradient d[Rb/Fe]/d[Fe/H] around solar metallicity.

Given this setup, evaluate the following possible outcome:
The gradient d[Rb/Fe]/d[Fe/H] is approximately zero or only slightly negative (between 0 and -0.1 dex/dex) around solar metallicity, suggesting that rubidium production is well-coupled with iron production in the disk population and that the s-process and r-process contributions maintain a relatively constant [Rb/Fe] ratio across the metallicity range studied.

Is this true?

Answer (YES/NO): NO